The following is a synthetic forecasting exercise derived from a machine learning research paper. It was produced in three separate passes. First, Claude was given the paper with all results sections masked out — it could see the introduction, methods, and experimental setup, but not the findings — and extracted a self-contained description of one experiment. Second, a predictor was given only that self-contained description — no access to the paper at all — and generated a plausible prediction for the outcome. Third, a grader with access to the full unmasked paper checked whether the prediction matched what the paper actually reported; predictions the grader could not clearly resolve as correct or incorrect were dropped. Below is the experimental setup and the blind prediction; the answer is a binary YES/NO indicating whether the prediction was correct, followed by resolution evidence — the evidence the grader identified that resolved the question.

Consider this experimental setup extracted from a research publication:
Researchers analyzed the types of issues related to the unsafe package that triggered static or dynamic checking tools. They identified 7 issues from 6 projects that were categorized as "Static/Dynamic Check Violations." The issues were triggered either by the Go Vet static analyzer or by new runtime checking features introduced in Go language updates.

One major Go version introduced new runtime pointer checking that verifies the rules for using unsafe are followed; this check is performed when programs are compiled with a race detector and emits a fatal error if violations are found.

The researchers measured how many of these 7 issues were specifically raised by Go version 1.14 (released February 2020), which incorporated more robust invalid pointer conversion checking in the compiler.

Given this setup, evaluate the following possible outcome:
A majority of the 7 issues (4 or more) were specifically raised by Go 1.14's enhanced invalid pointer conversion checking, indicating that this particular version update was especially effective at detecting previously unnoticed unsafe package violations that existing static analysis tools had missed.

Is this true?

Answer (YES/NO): YES